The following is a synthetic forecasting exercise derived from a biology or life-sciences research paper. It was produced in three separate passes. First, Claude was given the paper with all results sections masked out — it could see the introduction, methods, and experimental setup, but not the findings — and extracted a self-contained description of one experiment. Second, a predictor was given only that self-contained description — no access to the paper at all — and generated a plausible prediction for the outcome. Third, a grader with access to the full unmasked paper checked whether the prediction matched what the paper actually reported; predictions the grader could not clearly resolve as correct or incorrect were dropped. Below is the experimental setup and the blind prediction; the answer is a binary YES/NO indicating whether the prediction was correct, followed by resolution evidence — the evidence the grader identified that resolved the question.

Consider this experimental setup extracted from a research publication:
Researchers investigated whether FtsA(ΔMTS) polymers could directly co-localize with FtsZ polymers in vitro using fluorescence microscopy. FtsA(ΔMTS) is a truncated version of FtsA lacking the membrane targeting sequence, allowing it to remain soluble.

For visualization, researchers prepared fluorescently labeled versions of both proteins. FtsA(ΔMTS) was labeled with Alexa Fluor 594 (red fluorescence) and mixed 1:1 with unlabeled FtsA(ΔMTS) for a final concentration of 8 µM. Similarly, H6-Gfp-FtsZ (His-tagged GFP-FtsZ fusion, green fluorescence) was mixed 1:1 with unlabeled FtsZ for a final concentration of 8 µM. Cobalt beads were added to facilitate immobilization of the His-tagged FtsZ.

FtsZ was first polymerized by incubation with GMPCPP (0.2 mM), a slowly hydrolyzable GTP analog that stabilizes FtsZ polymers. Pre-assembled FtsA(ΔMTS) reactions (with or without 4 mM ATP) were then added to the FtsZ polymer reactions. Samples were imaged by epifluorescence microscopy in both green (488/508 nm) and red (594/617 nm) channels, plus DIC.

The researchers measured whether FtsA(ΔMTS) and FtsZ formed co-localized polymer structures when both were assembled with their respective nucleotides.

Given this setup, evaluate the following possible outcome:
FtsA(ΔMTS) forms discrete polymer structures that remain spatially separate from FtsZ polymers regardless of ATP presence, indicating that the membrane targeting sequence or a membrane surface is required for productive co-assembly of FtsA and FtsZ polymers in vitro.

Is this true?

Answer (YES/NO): NO